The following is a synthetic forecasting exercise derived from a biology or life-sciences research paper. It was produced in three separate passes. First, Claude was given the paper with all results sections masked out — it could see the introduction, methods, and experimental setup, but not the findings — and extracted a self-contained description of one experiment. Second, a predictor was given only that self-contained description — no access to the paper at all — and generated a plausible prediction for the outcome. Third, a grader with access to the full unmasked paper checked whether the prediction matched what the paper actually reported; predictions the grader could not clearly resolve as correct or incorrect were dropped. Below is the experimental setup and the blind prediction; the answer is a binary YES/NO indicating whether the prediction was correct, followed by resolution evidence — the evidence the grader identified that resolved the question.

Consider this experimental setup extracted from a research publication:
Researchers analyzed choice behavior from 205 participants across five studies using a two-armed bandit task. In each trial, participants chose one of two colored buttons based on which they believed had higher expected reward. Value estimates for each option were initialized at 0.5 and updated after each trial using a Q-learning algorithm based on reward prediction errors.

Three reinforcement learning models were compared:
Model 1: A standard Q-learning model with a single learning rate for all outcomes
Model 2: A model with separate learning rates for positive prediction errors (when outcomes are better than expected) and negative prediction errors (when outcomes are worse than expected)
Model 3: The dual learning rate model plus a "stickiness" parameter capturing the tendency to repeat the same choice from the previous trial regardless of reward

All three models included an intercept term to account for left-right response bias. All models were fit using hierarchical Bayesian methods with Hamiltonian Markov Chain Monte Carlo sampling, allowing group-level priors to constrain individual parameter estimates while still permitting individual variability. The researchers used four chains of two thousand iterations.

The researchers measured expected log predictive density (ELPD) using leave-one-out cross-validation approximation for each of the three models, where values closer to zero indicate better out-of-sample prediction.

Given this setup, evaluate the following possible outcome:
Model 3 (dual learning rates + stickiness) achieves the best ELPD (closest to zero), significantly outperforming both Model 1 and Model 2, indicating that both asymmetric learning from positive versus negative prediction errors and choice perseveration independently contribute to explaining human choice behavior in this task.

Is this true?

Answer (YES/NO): YES